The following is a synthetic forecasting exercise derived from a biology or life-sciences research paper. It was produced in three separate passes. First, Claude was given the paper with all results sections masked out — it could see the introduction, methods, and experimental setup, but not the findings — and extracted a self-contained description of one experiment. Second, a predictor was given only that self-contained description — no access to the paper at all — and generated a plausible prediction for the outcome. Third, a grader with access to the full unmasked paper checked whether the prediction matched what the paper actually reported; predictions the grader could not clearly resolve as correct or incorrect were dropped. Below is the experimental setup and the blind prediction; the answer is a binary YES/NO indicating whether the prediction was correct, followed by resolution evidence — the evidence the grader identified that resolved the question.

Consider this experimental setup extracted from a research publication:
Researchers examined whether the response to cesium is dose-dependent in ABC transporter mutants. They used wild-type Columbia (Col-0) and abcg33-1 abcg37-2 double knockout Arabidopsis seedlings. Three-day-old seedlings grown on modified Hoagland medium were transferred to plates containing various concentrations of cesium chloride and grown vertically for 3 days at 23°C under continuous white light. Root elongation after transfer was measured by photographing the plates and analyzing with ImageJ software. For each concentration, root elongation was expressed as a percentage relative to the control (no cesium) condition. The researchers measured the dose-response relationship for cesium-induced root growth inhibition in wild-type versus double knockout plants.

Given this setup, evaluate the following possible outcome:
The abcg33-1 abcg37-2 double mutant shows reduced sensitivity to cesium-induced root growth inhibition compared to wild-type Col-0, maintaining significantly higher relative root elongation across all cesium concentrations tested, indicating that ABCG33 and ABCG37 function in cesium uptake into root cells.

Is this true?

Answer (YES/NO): YES